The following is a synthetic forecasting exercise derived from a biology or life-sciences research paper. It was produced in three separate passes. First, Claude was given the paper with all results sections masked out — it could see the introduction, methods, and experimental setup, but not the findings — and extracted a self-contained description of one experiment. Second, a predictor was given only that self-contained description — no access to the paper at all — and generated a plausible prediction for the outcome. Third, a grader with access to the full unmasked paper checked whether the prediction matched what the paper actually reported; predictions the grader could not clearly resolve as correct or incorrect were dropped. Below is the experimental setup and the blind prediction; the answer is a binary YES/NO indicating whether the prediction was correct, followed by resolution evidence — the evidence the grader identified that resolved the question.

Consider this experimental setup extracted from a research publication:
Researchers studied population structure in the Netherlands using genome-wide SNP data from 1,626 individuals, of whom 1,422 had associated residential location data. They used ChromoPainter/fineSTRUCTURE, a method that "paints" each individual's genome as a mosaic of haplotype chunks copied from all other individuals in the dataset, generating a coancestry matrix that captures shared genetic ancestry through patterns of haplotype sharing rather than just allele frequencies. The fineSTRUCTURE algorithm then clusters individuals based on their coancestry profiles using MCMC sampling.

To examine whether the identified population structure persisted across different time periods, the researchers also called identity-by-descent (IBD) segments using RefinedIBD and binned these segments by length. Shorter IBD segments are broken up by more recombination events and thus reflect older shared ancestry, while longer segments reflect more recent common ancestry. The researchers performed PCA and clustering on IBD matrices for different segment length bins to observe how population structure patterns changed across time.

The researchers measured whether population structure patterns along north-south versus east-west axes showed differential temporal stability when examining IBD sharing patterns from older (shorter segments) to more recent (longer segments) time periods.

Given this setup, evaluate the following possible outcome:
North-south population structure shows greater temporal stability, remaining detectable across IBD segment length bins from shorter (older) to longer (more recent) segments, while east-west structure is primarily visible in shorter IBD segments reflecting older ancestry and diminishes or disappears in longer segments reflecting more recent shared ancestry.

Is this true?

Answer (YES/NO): NO